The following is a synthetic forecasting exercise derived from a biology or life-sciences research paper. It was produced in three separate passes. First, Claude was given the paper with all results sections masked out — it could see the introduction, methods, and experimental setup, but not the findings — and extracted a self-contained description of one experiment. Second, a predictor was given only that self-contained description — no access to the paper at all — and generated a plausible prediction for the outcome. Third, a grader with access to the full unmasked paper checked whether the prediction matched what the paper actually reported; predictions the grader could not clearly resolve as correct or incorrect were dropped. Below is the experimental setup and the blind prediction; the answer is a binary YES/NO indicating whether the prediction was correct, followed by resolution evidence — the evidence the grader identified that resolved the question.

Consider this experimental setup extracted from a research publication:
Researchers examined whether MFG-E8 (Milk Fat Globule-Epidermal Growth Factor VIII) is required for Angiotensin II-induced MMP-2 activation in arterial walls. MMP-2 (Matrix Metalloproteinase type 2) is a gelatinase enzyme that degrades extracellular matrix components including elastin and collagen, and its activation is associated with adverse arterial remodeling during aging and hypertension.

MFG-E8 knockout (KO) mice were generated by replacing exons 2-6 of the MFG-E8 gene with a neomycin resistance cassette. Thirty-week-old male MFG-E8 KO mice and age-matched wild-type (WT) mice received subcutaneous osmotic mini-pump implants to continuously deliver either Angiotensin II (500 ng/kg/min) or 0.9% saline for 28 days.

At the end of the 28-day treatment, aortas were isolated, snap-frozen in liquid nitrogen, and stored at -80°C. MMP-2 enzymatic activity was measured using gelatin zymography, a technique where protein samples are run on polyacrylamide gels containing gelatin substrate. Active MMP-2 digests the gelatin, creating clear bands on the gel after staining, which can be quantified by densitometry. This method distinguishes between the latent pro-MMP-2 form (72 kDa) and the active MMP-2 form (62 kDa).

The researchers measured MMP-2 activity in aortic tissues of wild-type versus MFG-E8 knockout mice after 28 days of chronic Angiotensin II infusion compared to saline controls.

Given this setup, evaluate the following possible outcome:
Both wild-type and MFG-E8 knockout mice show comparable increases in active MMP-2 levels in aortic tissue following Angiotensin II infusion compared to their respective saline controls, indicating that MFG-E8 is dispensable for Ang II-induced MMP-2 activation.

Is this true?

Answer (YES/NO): NO